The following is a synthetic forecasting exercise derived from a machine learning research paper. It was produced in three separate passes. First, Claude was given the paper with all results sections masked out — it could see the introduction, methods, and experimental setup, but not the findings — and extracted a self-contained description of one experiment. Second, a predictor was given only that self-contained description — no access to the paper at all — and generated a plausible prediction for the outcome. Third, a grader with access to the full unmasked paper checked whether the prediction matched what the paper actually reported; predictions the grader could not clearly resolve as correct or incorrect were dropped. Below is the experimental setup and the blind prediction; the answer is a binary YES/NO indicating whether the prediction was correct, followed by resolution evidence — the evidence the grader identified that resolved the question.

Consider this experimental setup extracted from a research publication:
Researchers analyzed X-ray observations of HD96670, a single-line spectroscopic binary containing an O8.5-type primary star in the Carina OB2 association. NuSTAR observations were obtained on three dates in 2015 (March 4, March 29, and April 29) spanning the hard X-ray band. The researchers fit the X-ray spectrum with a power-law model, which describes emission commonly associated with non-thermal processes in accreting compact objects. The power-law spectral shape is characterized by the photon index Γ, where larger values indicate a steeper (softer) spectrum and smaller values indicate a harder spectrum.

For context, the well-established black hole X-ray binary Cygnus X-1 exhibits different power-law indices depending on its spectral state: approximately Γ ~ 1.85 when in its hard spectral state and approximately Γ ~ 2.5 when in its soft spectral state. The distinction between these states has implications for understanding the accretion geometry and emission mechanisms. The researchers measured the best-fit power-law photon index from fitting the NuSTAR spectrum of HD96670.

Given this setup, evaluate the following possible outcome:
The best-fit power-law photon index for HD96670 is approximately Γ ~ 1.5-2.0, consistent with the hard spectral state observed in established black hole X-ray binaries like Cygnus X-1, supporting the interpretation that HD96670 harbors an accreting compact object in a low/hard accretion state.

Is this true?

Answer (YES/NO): NO